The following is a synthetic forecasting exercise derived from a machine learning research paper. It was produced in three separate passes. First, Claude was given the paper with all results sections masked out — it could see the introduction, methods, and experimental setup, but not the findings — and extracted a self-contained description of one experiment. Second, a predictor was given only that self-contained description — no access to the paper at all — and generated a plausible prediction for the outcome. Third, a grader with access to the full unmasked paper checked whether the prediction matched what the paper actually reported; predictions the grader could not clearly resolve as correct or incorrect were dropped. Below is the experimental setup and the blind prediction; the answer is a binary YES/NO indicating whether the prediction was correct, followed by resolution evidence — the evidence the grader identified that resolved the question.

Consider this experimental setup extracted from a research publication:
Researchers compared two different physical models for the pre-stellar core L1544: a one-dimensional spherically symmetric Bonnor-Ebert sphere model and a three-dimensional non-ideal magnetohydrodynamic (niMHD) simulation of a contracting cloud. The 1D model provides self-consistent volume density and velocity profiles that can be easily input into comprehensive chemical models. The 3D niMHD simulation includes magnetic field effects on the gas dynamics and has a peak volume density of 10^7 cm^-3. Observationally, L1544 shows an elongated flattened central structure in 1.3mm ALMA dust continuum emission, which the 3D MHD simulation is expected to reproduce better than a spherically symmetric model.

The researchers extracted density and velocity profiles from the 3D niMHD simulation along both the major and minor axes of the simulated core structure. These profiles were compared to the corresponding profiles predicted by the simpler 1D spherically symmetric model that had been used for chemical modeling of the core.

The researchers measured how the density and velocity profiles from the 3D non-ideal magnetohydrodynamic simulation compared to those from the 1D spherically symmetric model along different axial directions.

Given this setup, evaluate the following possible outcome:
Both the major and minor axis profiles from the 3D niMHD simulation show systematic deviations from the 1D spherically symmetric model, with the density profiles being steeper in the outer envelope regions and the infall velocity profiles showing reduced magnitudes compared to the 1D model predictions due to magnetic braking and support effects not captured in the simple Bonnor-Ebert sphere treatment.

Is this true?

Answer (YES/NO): NO